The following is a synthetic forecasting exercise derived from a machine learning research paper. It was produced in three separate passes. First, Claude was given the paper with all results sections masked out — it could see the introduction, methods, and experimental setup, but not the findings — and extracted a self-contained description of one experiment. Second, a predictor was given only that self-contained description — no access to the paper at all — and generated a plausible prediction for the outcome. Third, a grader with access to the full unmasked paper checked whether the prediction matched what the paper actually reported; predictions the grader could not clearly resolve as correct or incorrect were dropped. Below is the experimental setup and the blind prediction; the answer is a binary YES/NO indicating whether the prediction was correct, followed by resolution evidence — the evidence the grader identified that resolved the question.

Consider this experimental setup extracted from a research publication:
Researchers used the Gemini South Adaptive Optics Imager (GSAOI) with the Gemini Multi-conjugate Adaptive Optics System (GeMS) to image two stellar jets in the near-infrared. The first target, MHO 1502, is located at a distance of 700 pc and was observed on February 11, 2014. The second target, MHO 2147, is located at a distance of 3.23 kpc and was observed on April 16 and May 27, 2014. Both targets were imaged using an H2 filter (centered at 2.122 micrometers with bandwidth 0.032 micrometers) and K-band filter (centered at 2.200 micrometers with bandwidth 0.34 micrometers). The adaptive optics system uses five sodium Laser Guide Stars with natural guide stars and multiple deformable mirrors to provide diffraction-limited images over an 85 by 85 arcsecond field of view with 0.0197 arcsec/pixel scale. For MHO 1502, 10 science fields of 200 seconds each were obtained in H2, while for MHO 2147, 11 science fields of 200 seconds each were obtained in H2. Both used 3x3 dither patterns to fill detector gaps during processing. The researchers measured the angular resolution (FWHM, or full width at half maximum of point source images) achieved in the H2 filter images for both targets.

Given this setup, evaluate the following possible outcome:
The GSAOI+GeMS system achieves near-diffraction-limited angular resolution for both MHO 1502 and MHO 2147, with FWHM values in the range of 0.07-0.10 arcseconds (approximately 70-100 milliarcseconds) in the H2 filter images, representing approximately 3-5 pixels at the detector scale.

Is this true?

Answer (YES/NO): NO